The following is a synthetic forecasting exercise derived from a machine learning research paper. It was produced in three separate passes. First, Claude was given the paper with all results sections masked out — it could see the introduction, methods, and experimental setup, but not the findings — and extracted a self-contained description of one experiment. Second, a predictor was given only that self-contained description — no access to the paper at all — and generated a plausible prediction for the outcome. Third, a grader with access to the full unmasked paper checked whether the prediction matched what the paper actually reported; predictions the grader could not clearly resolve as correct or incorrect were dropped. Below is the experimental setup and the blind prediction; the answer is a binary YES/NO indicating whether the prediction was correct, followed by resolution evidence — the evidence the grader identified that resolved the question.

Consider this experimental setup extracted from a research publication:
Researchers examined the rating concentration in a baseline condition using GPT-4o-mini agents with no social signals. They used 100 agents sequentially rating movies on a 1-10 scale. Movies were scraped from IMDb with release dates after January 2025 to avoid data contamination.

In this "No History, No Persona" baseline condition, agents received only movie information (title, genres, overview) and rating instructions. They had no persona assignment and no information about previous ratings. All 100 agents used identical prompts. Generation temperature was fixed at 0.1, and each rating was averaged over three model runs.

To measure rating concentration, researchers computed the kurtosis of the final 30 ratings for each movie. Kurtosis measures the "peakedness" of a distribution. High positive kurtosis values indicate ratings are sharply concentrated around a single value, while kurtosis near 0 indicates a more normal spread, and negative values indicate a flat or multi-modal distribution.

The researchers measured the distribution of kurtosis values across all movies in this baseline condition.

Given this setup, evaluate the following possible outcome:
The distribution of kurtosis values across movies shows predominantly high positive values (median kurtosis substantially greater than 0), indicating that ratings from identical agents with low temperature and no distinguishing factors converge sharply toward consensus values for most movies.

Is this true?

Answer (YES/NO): YES